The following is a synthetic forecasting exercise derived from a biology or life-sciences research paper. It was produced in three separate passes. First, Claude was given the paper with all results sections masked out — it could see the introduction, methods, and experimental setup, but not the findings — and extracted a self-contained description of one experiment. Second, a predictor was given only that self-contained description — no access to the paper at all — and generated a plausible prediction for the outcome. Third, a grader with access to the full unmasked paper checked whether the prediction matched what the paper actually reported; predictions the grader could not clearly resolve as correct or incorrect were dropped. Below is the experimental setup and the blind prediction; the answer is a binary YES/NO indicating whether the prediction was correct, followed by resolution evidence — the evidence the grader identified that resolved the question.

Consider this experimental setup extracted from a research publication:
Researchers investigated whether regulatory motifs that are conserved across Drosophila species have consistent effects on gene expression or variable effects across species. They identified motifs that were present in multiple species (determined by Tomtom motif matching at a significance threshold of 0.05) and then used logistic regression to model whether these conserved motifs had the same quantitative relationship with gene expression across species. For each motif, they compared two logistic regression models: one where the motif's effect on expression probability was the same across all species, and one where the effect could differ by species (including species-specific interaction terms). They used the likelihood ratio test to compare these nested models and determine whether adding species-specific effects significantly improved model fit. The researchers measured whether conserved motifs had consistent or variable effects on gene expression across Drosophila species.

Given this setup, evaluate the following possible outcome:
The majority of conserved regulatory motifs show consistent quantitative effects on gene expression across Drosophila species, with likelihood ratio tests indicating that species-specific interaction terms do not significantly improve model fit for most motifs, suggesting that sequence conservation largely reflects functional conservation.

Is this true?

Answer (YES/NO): NO